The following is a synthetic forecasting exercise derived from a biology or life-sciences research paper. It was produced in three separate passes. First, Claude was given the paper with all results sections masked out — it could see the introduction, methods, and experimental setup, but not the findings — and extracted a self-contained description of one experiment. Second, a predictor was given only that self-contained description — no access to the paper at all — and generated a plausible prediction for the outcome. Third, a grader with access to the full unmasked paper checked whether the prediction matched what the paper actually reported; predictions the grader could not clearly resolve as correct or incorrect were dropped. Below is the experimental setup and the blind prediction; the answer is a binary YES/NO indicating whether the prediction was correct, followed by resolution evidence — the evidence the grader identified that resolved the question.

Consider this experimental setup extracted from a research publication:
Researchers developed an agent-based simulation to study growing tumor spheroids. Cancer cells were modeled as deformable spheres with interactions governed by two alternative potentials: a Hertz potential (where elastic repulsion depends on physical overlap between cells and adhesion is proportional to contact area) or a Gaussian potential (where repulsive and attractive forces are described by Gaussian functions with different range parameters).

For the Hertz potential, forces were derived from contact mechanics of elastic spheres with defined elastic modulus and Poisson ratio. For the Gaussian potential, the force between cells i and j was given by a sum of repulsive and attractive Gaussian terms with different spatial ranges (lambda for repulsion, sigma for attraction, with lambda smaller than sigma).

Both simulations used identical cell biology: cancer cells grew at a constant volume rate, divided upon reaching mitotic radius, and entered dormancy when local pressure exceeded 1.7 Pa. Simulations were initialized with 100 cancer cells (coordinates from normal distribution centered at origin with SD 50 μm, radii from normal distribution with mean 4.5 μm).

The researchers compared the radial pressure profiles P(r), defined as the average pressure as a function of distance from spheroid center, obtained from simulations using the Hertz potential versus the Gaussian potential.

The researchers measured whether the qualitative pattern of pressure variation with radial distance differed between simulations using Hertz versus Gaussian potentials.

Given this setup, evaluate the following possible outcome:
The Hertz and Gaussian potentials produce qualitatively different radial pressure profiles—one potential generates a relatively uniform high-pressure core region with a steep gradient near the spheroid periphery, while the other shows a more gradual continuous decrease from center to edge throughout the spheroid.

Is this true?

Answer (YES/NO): NO